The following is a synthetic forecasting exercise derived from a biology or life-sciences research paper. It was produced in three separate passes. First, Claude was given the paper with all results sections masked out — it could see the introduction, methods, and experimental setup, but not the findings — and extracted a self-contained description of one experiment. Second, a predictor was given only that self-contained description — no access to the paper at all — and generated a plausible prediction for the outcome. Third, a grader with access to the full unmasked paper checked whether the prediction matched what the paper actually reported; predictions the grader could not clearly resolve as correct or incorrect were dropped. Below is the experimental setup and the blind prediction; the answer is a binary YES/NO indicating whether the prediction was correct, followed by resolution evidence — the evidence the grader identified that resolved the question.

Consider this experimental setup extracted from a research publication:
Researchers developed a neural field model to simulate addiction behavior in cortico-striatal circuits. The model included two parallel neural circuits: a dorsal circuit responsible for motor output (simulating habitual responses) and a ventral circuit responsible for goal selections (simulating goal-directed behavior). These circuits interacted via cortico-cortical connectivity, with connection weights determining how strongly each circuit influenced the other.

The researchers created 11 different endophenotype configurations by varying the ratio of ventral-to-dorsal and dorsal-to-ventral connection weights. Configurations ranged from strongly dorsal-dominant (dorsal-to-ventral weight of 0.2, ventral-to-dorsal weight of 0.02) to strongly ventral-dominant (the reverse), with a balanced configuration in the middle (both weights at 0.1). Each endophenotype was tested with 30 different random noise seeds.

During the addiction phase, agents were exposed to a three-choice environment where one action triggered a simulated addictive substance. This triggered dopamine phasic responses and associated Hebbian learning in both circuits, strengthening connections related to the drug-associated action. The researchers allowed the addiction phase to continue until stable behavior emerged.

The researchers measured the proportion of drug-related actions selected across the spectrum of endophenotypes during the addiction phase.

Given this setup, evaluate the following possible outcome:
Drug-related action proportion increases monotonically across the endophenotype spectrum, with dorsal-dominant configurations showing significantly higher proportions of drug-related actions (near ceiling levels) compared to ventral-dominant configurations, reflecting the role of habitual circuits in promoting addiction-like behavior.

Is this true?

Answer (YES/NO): NO